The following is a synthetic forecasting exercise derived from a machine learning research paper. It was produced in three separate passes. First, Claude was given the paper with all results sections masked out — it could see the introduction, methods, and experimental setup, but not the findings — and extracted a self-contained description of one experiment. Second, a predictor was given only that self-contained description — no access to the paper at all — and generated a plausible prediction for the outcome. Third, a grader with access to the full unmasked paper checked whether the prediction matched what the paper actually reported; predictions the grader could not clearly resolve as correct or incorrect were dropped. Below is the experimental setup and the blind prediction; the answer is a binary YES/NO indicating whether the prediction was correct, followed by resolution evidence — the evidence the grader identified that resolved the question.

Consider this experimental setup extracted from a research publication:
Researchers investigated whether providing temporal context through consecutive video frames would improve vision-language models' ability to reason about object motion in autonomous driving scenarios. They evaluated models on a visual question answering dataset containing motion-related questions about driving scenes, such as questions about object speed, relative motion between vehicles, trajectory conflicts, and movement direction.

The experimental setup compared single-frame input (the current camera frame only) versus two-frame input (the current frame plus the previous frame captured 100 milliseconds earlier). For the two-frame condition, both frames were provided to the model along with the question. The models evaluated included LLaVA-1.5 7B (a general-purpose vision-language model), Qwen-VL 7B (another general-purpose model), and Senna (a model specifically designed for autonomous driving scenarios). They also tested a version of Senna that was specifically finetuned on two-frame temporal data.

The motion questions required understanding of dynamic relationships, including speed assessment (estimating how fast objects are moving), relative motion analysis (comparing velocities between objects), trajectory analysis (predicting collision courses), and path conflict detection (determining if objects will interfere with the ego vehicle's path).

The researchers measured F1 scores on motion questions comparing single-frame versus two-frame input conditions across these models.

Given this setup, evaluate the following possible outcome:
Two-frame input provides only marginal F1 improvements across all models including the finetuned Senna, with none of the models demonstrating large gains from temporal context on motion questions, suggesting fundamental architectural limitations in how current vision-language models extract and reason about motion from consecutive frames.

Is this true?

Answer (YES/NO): NO